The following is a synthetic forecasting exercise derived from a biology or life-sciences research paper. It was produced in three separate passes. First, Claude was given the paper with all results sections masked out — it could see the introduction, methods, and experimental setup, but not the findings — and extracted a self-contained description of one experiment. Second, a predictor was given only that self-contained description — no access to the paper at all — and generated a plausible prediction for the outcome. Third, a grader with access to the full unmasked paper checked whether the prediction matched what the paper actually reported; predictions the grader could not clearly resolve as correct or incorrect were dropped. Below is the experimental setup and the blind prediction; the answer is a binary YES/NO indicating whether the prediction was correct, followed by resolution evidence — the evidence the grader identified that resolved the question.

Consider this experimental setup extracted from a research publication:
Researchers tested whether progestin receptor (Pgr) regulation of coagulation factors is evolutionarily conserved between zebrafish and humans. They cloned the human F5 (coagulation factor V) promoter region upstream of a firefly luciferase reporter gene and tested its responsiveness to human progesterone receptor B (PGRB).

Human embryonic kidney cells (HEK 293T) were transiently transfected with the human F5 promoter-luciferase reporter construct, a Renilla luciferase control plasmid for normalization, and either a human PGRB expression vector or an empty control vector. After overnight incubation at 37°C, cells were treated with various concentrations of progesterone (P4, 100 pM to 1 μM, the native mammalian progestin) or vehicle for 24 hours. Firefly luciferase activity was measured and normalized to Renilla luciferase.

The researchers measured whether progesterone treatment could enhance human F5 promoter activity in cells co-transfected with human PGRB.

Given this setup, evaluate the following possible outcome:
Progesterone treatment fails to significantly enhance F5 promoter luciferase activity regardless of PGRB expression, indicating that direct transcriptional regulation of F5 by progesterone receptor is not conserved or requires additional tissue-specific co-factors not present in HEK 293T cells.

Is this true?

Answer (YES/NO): NO